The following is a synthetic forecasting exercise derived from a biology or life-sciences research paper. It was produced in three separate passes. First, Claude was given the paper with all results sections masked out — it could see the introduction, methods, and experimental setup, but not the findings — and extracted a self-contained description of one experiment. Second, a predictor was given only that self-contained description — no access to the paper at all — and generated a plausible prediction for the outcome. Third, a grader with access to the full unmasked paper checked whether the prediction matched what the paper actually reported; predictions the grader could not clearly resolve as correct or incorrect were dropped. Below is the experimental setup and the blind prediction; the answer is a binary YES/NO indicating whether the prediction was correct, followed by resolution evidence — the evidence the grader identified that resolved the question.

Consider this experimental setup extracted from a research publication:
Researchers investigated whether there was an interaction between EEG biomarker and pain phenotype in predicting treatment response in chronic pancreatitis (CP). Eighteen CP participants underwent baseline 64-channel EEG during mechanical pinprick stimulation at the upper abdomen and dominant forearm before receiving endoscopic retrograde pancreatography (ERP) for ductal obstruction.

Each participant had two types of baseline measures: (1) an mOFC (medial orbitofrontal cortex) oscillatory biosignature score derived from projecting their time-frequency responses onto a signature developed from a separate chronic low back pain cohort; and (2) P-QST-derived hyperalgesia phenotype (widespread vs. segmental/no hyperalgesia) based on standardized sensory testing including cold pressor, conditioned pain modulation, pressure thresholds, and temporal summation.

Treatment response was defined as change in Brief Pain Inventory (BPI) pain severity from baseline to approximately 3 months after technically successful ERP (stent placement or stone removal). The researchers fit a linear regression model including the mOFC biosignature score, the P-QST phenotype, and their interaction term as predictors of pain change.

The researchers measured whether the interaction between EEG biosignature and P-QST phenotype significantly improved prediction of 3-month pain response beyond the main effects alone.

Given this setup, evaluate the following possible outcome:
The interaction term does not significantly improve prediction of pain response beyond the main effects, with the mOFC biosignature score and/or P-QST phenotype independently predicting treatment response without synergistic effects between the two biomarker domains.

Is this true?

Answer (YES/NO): NO